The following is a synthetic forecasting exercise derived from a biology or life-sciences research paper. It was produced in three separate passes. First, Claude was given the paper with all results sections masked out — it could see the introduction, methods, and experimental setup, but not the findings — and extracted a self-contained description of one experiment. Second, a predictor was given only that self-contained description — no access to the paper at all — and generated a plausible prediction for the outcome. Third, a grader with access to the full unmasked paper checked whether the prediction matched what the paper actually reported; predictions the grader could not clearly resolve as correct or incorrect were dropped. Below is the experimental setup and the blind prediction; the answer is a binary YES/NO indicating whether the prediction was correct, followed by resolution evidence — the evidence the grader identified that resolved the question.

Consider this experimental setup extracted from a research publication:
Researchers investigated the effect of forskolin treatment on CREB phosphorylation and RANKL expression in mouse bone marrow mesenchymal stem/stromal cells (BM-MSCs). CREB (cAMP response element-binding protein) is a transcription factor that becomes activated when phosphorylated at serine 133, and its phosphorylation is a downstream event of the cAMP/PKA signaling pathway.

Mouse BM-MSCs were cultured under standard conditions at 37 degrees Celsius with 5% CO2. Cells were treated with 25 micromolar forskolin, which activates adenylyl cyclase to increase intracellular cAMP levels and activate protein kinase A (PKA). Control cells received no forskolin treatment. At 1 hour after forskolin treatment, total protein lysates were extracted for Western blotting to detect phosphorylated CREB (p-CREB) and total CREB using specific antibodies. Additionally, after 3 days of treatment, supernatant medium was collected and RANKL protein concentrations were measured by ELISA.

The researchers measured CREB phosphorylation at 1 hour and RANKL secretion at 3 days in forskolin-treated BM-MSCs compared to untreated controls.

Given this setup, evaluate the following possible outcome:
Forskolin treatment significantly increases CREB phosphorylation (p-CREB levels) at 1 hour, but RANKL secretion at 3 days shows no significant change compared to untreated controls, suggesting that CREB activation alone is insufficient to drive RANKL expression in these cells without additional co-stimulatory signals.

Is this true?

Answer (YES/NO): NO